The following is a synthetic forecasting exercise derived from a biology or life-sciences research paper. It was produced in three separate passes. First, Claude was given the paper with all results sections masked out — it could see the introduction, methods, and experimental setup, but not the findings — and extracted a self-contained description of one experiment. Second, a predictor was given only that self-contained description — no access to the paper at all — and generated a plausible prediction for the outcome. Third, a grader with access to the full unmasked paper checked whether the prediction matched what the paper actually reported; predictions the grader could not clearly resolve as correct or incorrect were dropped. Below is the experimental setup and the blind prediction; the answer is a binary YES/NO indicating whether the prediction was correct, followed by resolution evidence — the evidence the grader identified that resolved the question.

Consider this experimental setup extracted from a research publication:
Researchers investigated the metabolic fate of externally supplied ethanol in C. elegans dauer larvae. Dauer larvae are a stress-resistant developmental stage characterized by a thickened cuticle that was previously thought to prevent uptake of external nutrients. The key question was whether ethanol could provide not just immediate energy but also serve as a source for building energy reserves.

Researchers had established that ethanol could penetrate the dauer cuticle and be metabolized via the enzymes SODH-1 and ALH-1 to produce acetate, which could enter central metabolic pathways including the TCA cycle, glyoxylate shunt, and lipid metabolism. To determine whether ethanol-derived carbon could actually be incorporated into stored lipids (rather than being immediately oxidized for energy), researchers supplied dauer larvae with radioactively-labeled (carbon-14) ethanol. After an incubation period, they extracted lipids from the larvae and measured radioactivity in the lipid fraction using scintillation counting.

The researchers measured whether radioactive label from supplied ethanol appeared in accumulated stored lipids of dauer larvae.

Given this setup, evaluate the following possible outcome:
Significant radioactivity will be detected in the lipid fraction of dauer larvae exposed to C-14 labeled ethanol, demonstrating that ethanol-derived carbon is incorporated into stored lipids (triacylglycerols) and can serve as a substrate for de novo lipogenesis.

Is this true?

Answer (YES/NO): YES